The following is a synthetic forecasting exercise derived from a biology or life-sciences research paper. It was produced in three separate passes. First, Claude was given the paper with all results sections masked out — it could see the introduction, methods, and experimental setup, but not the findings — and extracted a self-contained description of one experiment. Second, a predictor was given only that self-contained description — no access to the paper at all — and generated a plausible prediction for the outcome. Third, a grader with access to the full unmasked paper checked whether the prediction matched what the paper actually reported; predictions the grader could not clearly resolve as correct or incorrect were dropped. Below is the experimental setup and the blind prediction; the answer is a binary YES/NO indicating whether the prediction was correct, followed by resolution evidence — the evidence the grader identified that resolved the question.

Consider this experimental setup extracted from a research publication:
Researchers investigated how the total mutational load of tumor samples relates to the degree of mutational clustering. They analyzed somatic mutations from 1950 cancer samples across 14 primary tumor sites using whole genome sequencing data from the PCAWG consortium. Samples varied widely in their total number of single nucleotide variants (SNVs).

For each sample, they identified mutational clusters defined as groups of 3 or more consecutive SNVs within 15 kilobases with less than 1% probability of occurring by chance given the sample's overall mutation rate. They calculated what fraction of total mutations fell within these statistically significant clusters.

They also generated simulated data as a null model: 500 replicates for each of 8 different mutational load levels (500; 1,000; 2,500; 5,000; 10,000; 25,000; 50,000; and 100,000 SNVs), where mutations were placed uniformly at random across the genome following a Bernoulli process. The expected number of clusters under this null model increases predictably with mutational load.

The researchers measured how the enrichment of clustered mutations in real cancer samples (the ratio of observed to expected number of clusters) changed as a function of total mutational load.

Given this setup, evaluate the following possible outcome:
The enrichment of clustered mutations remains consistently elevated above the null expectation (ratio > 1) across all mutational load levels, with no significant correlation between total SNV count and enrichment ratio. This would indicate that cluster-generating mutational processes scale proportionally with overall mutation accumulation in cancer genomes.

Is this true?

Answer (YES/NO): NO